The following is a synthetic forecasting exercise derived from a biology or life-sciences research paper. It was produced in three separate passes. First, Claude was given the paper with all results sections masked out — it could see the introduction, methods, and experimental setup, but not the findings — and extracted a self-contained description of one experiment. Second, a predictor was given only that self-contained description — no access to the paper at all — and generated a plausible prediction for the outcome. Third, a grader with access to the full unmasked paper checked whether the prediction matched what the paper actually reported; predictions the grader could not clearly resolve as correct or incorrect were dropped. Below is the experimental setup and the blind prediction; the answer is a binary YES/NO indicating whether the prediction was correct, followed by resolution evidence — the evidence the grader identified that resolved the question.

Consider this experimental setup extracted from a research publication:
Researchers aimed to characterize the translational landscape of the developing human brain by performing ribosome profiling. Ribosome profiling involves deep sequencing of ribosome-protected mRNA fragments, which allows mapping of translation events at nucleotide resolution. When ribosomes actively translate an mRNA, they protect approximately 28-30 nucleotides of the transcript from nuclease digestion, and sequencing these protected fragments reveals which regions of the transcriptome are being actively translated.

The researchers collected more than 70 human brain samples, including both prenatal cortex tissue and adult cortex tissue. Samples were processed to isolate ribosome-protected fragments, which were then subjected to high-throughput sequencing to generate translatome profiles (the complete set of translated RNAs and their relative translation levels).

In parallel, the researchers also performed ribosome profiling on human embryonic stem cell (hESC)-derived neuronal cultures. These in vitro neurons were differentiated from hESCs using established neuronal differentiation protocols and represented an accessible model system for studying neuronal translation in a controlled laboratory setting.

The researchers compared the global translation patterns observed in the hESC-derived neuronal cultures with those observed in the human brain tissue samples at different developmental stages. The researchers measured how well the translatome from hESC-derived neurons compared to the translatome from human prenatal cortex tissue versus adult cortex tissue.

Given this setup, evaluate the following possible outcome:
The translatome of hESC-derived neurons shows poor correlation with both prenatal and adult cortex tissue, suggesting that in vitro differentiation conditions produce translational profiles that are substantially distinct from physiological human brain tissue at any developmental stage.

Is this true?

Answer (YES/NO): NO